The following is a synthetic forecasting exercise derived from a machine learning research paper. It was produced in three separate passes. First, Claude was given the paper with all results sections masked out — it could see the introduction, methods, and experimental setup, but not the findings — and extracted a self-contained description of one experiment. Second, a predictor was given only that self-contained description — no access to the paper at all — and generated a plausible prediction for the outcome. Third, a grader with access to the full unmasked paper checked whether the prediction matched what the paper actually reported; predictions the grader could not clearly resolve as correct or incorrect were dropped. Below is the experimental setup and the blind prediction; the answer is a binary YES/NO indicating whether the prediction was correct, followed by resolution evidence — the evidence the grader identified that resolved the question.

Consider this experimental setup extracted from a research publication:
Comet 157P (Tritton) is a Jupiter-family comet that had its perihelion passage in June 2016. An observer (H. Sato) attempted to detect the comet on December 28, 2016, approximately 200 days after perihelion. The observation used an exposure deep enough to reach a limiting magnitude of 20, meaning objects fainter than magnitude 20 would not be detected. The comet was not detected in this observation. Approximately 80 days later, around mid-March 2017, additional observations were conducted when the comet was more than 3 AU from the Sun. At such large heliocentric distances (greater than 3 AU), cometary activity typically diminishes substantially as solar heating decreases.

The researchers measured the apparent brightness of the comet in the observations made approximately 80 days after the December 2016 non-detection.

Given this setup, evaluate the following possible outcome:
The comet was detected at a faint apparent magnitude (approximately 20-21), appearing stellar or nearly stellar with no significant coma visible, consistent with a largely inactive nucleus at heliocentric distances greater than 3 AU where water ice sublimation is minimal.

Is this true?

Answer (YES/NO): NO